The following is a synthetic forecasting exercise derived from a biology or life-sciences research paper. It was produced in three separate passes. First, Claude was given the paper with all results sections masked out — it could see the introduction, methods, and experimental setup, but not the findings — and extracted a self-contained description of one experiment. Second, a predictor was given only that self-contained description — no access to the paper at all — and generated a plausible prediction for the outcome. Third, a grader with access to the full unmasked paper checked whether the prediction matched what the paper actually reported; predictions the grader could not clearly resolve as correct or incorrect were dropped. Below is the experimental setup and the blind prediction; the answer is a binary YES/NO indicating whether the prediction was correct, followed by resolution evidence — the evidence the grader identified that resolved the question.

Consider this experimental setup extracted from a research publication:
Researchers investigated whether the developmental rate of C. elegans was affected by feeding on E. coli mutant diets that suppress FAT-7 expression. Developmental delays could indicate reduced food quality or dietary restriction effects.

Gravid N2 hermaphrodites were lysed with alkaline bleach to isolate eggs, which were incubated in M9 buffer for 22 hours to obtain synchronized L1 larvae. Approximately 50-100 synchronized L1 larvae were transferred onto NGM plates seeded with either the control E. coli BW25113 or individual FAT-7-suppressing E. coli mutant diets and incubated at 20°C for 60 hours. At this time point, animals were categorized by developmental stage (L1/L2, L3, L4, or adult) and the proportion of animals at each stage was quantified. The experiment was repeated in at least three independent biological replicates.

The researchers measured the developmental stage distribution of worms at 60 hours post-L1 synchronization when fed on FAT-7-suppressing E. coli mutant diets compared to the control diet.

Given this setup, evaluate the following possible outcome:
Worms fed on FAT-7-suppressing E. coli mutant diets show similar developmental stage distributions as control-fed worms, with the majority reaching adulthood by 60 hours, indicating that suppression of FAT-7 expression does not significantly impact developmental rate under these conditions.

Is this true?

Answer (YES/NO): NO